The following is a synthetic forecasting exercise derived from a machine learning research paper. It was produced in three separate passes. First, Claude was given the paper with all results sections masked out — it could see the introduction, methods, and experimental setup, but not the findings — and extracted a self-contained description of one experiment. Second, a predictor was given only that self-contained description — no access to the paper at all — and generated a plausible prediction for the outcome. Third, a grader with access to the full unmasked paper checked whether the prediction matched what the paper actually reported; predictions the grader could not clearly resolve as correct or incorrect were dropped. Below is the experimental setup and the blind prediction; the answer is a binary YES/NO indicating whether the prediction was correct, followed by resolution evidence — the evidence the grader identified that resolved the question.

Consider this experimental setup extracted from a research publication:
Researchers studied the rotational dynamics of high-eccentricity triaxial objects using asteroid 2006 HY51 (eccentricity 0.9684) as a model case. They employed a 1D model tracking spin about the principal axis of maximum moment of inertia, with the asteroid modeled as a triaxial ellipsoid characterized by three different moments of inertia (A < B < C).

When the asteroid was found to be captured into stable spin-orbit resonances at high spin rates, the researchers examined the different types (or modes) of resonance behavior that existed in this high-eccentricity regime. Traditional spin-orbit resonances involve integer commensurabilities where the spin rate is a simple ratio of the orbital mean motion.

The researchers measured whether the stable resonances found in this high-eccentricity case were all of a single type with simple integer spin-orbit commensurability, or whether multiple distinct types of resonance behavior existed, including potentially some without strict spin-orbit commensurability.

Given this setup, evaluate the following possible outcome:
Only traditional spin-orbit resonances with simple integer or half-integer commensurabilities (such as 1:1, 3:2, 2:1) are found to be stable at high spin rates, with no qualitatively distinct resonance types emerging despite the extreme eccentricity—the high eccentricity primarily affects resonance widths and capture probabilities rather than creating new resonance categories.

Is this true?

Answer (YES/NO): NO